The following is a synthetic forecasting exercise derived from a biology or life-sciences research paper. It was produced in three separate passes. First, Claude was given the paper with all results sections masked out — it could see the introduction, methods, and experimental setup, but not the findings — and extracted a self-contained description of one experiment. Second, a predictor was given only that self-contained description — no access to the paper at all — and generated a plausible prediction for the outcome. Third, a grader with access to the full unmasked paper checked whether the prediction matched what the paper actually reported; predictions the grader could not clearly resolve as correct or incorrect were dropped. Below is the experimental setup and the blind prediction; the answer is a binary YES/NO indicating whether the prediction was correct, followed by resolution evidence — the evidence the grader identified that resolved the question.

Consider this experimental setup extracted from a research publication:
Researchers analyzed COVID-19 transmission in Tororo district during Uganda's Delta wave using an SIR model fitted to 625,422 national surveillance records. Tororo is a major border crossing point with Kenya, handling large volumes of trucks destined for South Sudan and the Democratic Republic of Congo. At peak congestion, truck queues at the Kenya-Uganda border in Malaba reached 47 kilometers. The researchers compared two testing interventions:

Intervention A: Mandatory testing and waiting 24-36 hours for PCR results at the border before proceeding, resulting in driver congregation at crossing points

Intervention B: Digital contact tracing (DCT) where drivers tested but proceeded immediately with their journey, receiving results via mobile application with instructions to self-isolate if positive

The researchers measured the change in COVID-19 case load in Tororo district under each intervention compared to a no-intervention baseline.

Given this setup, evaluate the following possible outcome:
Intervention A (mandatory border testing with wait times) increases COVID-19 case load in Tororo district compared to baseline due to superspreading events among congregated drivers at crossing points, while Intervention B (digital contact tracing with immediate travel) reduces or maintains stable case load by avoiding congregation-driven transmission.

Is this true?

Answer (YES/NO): YES